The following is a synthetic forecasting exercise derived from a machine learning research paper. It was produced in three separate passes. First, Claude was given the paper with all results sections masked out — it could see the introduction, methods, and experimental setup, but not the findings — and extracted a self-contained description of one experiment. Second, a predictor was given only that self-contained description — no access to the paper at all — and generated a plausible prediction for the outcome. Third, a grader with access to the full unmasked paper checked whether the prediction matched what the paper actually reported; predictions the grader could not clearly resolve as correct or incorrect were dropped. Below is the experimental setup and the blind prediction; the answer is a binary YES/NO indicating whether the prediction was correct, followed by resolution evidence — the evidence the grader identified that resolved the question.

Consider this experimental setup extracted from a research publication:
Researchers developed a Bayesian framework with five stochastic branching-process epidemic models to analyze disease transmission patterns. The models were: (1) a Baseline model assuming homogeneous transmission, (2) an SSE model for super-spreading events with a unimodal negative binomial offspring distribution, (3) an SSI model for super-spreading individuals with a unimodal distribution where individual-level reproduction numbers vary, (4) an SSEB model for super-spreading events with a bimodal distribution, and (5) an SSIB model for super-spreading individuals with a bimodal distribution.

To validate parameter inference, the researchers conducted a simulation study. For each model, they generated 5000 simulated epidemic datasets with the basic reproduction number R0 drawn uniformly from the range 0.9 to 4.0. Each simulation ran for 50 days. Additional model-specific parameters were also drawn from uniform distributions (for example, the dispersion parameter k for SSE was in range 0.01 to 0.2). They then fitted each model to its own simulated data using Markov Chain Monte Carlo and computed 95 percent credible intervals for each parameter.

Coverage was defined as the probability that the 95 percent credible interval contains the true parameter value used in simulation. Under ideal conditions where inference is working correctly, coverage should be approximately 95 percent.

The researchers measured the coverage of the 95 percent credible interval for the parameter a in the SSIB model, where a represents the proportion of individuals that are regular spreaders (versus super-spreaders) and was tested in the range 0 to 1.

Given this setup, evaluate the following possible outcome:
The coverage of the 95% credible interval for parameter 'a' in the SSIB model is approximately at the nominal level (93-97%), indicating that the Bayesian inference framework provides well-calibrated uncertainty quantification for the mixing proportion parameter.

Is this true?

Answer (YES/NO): NO